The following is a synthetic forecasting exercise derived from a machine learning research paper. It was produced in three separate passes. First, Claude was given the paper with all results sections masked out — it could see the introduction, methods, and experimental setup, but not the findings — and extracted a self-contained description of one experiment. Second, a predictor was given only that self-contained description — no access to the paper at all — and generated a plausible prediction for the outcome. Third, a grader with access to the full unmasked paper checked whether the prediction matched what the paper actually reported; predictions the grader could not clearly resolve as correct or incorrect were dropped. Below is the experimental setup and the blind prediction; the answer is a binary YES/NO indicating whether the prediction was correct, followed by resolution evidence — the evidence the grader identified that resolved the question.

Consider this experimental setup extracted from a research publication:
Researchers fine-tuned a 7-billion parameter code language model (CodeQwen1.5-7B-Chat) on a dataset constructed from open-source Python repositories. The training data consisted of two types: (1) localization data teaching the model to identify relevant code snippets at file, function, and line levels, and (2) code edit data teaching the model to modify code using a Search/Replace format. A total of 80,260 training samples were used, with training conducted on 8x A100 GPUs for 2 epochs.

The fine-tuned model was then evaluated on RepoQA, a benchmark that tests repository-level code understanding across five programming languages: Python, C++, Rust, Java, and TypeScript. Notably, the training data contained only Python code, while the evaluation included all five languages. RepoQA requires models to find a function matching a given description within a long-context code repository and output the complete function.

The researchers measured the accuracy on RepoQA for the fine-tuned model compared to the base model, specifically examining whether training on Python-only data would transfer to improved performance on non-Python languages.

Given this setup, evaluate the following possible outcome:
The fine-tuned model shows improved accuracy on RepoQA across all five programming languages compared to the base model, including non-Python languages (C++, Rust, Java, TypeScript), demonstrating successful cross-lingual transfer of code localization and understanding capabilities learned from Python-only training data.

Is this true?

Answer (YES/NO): NO